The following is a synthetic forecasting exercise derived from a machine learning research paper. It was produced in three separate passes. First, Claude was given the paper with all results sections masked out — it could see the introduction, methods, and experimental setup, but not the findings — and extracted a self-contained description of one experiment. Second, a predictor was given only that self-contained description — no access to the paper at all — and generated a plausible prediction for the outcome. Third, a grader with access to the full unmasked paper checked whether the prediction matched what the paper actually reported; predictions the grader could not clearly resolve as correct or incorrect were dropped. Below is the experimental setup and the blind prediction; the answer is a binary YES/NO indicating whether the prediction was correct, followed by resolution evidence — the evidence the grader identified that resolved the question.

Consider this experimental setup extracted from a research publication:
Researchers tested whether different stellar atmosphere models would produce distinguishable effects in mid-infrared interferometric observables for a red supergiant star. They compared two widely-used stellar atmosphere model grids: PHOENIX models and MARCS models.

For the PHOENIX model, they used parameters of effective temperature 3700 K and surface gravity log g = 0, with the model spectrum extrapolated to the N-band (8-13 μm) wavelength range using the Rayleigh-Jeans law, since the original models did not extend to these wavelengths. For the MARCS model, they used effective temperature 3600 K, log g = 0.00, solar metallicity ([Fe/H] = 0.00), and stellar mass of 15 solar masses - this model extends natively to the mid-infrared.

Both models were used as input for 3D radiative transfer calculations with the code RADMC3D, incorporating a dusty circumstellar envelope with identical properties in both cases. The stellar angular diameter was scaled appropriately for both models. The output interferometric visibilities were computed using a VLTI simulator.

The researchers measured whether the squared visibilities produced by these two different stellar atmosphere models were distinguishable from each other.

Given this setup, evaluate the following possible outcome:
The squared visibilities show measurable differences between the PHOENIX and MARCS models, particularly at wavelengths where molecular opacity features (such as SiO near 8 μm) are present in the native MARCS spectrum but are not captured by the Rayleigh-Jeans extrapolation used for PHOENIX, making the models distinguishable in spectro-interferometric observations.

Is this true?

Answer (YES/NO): NO